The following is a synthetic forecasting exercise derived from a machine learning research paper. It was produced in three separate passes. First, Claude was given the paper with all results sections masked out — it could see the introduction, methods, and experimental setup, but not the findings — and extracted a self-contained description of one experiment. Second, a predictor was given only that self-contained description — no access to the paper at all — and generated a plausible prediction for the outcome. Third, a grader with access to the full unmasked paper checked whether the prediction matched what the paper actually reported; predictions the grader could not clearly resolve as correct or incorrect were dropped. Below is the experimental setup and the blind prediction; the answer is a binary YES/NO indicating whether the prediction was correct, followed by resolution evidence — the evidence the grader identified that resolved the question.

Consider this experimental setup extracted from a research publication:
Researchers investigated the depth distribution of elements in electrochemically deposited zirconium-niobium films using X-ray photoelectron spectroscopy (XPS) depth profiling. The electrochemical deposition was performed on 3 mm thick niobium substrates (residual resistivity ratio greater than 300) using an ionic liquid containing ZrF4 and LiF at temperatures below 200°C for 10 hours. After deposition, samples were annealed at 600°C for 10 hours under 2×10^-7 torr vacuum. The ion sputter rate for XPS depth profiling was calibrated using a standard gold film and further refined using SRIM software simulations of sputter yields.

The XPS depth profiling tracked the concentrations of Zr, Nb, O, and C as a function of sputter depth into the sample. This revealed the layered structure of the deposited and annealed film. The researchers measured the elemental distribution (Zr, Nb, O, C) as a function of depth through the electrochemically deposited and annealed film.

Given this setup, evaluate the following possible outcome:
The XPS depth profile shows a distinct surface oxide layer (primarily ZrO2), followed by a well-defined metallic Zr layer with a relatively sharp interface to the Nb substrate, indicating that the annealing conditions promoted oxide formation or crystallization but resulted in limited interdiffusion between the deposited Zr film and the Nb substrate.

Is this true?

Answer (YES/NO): NO